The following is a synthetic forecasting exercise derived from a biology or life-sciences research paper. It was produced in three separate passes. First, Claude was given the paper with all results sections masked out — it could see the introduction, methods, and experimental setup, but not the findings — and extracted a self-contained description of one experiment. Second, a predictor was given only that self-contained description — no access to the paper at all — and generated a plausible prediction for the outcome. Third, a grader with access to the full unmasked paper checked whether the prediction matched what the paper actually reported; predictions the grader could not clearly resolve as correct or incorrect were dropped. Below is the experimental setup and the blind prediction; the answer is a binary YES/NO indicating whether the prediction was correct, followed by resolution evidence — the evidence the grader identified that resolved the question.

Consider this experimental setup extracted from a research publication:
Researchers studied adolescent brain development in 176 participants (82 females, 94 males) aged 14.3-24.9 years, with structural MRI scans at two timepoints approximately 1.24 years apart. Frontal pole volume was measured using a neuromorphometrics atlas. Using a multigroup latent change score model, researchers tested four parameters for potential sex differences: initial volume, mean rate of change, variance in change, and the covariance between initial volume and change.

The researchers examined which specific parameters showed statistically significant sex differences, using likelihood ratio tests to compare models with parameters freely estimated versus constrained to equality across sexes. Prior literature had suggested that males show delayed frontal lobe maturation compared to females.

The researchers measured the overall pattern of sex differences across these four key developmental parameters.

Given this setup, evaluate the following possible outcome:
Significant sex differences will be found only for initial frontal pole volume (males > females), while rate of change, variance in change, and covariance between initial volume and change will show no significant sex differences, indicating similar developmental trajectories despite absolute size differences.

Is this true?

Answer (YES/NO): NO